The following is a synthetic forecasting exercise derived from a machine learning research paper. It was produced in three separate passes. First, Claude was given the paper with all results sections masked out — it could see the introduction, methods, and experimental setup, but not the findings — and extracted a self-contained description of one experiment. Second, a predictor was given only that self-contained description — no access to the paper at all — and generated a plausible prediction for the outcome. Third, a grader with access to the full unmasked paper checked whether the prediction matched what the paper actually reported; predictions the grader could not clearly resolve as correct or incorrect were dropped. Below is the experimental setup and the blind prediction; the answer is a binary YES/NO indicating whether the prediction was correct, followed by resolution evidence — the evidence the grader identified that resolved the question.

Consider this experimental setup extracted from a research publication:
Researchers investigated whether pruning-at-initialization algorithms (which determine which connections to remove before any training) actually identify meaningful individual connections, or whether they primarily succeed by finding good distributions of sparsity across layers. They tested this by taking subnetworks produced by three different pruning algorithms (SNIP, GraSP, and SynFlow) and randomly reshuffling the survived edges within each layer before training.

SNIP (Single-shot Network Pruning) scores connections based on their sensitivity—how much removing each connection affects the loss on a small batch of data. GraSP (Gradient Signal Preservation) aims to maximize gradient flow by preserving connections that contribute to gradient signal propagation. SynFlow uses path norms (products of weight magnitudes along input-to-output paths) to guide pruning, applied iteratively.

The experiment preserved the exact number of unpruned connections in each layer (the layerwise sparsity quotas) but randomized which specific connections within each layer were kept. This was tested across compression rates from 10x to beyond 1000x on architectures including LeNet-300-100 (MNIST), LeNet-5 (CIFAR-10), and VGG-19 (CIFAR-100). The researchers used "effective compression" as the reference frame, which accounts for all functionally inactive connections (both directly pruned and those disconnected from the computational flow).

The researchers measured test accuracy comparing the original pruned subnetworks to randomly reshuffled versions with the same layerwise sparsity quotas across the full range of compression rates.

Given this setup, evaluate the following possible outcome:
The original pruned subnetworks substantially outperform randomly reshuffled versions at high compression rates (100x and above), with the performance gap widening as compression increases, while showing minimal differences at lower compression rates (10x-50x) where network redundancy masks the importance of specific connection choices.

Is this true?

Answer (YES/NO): NO